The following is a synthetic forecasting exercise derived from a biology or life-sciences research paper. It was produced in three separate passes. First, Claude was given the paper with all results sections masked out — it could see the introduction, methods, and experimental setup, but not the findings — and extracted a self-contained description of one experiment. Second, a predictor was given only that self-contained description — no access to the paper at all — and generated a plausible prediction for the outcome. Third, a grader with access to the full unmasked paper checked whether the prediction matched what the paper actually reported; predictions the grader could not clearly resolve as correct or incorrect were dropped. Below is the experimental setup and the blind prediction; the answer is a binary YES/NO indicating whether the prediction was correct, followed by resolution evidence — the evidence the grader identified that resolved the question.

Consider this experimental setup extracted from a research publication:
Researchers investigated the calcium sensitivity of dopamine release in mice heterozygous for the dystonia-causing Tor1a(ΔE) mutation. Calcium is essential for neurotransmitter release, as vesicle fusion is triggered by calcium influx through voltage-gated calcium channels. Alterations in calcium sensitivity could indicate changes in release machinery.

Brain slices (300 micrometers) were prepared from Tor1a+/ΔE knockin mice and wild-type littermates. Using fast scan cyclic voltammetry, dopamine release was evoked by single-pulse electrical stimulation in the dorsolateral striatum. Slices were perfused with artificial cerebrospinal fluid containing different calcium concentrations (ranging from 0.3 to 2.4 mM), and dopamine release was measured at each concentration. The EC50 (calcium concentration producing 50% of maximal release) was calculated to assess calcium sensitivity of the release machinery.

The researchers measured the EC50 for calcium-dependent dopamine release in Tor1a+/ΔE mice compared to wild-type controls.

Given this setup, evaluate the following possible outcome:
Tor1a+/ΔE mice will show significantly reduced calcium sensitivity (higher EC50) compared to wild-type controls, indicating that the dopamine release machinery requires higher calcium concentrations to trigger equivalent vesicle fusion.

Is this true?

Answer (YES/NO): NO